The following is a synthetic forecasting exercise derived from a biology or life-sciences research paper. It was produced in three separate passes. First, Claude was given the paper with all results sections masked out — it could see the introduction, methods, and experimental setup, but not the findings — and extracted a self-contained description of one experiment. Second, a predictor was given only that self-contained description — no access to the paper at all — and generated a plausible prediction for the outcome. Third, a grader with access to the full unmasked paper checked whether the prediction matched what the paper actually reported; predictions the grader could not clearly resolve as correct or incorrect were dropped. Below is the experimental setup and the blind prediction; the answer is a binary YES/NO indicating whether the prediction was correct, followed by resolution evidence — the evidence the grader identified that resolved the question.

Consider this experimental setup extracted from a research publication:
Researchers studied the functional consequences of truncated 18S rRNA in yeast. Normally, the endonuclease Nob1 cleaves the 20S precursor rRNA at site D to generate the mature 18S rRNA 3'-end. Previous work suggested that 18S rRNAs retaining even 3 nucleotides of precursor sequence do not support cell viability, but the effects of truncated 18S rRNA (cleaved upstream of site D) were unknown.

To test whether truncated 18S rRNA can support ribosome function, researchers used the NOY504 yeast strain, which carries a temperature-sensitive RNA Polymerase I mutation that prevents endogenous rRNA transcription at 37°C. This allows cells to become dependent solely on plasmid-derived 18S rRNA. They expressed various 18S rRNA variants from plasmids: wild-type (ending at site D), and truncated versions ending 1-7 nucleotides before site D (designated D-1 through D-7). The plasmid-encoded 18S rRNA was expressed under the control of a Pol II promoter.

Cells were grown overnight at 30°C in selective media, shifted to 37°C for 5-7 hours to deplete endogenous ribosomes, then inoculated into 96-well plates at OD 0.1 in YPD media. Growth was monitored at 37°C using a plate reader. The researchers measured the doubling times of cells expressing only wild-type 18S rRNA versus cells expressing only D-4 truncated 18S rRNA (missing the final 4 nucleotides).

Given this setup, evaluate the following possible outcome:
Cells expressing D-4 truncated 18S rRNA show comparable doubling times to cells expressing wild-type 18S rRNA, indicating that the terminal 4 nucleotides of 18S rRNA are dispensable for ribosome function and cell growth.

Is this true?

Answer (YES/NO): NO